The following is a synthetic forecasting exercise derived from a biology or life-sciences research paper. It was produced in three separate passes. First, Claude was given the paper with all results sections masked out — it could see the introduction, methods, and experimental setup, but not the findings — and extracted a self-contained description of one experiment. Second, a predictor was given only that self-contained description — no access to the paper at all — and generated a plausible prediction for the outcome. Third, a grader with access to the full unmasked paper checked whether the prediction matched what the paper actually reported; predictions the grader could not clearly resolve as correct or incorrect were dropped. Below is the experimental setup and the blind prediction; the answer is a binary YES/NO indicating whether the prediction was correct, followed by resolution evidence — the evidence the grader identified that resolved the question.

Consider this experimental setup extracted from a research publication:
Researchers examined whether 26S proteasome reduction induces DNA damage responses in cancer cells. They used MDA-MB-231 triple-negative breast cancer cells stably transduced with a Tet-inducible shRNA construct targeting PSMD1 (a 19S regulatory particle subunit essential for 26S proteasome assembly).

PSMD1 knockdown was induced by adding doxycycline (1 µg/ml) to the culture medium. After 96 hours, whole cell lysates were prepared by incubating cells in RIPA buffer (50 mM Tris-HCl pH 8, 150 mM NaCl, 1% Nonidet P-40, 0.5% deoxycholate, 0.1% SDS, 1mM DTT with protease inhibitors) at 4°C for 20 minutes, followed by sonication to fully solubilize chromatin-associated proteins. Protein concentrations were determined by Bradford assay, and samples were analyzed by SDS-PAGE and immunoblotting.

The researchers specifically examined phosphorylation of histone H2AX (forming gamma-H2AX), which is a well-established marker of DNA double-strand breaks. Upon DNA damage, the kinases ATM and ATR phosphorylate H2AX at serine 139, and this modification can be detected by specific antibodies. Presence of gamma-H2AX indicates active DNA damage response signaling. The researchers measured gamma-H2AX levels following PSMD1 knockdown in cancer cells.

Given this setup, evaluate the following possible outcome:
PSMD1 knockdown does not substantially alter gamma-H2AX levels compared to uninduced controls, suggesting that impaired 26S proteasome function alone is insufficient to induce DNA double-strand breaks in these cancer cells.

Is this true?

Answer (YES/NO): NO